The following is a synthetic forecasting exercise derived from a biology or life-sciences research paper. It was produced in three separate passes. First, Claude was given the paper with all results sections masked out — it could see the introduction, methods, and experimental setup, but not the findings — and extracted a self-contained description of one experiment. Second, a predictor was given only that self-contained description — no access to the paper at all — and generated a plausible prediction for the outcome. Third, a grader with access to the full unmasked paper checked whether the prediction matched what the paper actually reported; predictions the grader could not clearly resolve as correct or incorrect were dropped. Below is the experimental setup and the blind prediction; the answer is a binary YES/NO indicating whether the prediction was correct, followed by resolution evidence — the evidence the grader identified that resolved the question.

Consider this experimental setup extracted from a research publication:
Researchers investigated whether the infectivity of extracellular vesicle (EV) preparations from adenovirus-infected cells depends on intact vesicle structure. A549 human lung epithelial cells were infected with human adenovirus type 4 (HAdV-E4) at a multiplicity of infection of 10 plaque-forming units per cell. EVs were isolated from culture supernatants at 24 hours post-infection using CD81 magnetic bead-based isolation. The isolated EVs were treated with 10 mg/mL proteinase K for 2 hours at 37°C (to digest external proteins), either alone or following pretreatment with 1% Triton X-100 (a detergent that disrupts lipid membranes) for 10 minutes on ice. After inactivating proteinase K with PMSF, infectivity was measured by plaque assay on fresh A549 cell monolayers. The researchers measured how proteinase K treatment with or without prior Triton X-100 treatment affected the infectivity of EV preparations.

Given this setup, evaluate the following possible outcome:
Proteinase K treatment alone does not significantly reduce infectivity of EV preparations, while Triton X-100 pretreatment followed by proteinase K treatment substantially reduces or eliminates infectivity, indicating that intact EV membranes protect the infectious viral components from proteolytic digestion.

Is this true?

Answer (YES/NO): NO